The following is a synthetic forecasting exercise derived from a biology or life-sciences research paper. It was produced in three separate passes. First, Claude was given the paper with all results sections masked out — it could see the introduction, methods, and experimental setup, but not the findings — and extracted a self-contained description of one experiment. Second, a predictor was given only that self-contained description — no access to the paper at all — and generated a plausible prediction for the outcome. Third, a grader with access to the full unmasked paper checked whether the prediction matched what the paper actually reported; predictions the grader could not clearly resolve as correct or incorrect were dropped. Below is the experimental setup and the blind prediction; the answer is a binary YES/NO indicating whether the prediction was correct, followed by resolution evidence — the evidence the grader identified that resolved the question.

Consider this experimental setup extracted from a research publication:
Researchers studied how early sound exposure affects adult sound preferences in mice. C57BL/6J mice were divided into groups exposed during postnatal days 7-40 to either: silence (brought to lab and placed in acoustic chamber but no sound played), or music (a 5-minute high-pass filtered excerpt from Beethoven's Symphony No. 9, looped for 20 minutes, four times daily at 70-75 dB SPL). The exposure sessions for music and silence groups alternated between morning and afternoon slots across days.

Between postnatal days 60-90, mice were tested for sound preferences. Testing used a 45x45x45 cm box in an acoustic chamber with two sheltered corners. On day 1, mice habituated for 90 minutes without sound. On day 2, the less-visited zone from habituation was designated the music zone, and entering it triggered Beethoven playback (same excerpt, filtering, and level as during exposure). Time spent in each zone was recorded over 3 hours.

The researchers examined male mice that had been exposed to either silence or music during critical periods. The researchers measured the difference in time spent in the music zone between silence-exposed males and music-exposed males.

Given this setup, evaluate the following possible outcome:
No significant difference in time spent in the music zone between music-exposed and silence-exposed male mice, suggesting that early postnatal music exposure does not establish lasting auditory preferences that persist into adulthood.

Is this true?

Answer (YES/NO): NO